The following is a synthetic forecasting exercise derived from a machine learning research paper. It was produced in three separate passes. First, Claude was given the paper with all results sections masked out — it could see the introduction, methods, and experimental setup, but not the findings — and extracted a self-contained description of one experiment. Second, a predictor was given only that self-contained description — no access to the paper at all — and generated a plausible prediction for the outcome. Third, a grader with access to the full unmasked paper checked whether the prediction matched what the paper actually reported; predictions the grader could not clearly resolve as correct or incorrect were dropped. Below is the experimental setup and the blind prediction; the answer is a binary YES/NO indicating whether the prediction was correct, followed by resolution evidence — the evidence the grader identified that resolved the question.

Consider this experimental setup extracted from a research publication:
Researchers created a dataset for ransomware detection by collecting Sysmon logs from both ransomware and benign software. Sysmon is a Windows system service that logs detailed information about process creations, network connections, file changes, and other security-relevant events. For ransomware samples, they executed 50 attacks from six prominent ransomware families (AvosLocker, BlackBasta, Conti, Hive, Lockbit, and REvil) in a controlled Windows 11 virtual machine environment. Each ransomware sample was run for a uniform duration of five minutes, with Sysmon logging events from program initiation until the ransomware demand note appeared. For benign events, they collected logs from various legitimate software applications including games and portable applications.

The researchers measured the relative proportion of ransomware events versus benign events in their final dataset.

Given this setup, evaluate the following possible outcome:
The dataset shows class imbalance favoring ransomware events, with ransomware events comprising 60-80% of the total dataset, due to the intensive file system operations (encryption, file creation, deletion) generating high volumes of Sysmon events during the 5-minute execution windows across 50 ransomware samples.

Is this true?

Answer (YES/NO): NO